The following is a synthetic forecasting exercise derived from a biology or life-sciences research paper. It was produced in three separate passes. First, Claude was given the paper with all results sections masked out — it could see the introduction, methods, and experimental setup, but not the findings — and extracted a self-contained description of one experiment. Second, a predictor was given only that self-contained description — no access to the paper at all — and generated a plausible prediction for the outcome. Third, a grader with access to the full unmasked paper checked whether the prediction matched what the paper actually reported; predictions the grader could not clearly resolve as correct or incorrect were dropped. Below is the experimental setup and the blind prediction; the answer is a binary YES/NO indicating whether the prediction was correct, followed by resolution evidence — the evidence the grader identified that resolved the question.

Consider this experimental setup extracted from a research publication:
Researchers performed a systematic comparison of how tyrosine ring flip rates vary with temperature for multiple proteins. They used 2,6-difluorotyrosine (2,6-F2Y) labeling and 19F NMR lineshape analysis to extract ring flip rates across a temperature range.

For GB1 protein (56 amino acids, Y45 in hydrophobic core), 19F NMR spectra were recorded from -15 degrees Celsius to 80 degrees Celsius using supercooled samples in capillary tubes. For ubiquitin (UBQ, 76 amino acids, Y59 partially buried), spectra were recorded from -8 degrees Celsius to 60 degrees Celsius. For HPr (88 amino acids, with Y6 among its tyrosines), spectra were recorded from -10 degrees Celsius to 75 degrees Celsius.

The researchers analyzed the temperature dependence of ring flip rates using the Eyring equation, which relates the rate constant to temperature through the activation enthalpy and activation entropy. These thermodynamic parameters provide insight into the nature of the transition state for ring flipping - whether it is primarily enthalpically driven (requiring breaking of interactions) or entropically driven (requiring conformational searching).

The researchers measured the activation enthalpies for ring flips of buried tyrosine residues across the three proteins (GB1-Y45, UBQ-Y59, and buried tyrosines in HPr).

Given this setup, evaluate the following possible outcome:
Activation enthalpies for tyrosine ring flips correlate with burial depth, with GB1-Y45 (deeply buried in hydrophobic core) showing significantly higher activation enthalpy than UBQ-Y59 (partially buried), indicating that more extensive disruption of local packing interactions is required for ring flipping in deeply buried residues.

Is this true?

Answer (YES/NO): NO